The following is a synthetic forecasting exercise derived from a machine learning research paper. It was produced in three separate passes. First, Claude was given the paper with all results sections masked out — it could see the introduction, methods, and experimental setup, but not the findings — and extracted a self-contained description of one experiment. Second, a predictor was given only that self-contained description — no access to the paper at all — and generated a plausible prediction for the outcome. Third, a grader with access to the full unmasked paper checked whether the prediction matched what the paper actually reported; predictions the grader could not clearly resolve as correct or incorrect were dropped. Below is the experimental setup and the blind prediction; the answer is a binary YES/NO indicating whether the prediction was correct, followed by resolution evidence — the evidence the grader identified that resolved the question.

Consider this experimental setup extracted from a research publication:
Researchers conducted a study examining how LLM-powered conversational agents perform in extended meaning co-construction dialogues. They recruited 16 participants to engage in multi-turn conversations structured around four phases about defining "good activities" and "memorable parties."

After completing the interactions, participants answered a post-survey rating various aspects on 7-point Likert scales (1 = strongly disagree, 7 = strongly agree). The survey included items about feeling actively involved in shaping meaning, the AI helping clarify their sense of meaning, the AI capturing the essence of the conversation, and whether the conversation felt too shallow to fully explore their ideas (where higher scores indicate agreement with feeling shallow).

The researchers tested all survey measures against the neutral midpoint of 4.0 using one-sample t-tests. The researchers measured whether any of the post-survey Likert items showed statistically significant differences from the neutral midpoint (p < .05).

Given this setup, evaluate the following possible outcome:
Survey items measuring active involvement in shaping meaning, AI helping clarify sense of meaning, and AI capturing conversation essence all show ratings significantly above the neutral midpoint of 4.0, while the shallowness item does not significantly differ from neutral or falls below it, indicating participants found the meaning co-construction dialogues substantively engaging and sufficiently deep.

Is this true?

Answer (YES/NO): NO